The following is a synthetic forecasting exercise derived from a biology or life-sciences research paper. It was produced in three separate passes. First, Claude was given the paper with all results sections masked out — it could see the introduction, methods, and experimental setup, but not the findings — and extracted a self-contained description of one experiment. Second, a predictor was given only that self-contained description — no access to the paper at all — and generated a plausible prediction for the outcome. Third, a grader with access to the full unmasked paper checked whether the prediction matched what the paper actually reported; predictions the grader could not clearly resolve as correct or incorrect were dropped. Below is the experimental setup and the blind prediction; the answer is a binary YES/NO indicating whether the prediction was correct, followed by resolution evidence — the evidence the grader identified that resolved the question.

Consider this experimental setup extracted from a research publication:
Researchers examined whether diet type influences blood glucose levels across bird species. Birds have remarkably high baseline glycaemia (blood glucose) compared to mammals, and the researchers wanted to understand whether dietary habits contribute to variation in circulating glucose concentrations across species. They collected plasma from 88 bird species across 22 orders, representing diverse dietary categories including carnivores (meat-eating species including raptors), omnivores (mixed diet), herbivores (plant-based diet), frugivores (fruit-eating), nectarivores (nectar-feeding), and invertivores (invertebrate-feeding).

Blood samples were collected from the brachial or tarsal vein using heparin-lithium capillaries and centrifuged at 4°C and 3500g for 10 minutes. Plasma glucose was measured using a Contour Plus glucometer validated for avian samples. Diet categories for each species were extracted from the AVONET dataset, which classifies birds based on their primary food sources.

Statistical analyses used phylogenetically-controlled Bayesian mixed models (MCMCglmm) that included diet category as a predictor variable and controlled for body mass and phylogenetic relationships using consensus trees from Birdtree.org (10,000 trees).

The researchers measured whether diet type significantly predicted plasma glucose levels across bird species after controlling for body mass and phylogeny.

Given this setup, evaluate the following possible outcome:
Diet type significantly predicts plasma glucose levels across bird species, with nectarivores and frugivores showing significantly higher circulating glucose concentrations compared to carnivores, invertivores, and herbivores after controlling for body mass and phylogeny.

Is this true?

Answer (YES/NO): NO